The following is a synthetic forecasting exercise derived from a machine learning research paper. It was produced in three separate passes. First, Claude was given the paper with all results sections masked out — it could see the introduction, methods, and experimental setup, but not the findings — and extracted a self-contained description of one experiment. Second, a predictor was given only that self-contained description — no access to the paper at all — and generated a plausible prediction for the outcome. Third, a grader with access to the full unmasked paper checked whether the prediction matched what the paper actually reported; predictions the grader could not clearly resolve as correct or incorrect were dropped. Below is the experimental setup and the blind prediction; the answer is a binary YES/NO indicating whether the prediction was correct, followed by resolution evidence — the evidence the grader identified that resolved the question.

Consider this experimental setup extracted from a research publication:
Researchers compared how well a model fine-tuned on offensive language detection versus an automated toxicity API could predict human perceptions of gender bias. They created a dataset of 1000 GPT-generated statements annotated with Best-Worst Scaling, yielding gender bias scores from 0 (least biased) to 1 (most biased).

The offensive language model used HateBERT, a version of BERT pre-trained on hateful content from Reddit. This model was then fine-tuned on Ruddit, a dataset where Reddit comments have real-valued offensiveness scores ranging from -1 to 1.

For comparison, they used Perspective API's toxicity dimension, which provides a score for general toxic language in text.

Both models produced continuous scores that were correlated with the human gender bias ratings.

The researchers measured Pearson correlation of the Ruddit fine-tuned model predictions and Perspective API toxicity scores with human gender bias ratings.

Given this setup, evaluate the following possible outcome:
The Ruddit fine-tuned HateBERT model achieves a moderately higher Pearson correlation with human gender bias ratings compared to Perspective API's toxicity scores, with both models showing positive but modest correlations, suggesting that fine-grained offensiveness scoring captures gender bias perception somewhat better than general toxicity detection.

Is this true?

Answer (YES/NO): NO